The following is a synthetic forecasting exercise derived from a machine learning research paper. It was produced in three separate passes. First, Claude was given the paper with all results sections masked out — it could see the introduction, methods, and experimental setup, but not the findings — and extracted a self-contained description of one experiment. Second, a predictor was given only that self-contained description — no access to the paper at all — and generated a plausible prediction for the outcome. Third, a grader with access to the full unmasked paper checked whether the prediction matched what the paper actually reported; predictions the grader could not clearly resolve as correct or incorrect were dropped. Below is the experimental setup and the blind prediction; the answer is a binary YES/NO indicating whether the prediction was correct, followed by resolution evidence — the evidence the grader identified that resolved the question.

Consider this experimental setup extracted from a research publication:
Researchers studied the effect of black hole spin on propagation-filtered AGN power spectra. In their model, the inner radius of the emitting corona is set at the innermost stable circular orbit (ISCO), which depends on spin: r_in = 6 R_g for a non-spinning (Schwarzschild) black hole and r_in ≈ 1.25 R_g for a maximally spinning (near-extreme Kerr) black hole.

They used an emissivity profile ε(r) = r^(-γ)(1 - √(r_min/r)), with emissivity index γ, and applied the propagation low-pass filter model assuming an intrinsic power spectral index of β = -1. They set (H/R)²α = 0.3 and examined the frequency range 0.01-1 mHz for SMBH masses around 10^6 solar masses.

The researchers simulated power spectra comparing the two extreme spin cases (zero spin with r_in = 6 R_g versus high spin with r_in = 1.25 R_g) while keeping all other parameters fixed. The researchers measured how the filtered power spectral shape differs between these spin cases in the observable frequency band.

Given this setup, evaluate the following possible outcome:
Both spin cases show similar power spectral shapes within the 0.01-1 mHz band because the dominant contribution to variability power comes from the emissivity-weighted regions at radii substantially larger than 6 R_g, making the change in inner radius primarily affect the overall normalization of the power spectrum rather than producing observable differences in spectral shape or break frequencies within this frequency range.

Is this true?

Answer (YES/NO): NO